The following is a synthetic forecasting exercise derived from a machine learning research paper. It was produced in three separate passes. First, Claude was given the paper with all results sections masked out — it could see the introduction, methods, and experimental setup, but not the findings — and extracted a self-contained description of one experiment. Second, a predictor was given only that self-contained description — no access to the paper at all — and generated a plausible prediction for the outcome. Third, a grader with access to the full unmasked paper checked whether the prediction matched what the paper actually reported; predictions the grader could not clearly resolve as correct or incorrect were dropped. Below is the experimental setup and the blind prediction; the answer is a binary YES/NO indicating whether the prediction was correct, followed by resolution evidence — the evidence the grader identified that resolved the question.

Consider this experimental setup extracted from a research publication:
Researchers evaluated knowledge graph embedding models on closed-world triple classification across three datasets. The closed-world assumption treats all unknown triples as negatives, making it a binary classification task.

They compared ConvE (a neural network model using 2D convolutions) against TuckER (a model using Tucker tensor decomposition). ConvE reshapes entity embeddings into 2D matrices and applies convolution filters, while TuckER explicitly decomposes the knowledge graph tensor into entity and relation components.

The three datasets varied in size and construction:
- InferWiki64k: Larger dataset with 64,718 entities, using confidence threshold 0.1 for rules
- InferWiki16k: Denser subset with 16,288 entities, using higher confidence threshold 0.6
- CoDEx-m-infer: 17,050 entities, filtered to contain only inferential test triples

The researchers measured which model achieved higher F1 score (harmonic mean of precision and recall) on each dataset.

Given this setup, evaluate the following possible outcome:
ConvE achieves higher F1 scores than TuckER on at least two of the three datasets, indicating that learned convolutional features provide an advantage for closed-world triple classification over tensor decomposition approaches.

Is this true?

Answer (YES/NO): YES